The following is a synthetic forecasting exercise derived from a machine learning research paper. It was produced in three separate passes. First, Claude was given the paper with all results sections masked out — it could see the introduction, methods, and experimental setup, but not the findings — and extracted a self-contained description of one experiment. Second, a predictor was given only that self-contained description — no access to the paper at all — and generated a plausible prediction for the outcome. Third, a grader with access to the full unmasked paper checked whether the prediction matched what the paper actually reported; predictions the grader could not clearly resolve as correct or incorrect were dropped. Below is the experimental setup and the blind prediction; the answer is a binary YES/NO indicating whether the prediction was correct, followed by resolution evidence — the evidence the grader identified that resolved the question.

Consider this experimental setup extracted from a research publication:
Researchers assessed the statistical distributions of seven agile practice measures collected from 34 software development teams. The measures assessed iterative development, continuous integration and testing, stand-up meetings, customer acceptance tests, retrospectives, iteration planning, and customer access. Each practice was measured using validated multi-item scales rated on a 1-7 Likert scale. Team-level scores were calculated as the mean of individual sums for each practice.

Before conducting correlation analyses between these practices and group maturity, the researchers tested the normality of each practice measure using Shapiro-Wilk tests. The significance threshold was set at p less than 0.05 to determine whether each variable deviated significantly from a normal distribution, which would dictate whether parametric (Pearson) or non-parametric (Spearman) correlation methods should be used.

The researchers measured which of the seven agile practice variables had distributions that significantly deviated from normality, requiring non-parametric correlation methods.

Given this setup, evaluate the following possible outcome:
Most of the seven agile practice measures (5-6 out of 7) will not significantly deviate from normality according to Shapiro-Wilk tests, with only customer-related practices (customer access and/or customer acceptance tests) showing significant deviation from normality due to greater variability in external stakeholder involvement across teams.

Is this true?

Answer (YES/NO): NO